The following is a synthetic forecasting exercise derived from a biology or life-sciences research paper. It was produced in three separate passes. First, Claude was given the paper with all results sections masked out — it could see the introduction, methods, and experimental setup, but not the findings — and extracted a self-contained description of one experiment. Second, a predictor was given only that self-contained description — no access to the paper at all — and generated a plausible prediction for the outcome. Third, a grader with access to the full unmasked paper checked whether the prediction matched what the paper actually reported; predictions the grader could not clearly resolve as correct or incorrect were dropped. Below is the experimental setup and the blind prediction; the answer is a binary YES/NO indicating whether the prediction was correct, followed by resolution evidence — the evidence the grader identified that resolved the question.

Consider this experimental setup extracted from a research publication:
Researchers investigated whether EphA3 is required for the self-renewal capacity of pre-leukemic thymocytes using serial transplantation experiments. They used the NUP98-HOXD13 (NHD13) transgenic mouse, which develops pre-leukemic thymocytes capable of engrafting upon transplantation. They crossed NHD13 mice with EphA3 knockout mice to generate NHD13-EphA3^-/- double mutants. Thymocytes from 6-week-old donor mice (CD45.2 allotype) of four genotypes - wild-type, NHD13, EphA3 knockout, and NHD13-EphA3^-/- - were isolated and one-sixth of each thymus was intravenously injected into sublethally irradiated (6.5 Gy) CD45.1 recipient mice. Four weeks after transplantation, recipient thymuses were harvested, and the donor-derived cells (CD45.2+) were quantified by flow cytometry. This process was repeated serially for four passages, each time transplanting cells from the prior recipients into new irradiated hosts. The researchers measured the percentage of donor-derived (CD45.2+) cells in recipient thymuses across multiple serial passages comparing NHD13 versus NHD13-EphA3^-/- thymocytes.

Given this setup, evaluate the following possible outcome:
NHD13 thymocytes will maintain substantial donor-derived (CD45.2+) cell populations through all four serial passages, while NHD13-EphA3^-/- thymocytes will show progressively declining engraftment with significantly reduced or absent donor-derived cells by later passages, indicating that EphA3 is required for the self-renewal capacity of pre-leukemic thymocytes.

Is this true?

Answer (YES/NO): YES